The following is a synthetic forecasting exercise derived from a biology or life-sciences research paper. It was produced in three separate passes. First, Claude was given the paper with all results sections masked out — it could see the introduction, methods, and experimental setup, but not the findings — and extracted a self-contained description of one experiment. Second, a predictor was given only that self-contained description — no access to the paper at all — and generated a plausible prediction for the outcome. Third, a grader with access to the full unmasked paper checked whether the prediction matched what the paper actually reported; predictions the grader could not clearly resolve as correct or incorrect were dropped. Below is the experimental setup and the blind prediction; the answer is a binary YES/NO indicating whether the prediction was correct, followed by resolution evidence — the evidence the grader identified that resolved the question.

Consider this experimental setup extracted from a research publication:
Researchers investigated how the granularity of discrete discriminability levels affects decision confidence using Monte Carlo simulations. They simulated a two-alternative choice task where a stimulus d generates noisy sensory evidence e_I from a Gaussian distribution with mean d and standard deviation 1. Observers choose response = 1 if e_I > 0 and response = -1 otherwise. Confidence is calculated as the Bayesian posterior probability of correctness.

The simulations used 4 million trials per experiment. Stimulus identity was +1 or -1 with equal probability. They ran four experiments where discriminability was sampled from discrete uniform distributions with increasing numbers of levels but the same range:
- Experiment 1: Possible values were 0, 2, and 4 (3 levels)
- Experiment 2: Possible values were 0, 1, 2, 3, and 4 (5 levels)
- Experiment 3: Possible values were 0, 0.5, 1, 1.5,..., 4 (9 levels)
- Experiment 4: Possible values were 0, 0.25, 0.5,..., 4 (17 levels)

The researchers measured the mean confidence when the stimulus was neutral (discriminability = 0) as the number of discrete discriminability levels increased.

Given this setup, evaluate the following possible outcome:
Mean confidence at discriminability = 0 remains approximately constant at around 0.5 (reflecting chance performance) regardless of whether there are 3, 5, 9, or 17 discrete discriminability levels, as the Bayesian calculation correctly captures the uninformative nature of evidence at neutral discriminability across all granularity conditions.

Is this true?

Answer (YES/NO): NO